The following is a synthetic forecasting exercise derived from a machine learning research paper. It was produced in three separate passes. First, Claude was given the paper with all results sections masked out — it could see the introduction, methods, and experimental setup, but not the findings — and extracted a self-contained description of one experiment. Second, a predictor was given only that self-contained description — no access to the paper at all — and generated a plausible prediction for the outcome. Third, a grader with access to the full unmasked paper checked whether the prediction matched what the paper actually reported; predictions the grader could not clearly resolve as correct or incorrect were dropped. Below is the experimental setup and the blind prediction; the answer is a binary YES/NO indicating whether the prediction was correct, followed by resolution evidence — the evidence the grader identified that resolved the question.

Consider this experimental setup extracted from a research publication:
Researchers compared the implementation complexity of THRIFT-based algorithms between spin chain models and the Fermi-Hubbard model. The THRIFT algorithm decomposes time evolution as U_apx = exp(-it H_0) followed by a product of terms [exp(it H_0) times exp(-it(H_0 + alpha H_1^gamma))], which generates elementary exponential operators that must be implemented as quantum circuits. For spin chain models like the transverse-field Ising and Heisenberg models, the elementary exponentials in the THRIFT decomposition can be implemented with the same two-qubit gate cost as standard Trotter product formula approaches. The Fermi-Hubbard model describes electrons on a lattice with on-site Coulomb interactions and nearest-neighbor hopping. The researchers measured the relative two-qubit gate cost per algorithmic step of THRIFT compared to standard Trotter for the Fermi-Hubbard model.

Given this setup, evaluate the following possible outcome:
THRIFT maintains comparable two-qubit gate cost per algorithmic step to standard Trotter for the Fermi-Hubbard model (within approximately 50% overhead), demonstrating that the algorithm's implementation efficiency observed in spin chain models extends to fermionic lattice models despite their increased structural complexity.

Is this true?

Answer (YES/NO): NO